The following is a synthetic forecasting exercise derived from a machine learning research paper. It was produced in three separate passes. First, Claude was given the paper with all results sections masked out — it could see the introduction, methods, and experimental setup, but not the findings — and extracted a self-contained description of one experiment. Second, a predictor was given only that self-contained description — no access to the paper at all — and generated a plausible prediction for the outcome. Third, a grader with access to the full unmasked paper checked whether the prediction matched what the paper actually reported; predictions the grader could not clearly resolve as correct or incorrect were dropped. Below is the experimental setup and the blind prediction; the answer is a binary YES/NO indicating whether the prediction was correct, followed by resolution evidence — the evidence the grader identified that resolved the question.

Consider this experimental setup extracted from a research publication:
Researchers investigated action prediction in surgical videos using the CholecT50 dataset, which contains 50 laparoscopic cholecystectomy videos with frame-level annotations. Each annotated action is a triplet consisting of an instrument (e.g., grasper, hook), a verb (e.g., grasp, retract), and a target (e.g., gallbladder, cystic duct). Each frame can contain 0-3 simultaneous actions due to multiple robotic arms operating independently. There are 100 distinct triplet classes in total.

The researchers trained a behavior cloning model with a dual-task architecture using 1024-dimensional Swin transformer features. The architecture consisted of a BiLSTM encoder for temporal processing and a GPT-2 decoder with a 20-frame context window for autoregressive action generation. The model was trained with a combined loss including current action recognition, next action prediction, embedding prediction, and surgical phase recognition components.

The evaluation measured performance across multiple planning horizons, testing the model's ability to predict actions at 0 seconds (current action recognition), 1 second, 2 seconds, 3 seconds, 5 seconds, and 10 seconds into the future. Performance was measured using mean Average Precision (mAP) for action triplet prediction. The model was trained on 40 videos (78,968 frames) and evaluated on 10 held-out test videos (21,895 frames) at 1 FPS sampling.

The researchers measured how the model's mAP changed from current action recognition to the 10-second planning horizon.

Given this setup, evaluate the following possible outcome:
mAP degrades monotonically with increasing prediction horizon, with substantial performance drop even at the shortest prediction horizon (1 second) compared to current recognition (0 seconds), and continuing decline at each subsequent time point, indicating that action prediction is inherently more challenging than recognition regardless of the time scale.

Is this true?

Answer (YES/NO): NO